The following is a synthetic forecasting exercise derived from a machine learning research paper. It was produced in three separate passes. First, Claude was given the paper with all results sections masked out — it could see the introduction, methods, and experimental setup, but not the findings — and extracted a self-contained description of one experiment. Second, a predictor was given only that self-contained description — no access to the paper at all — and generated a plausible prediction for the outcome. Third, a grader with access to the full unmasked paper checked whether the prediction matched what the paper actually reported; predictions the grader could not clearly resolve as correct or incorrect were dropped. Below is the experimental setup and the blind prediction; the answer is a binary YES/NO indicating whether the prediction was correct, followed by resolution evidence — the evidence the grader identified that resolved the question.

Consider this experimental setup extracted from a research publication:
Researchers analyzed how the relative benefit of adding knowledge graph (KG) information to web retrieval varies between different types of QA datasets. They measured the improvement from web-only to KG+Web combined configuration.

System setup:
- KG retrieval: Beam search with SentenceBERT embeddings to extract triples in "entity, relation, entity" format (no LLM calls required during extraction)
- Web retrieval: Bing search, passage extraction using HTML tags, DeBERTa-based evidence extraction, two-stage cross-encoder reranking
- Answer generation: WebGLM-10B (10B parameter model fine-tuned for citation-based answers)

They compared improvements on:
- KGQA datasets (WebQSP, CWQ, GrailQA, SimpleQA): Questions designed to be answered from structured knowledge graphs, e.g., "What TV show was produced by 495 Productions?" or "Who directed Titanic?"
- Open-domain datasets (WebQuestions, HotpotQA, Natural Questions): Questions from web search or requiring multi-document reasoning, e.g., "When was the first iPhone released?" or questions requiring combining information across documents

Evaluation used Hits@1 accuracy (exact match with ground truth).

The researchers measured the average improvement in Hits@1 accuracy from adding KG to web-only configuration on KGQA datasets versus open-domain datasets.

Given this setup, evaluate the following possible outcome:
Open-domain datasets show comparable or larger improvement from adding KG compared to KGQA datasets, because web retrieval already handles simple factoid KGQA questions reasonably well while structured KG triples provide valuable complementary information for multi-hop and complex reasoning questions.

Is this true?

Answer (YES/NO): NO